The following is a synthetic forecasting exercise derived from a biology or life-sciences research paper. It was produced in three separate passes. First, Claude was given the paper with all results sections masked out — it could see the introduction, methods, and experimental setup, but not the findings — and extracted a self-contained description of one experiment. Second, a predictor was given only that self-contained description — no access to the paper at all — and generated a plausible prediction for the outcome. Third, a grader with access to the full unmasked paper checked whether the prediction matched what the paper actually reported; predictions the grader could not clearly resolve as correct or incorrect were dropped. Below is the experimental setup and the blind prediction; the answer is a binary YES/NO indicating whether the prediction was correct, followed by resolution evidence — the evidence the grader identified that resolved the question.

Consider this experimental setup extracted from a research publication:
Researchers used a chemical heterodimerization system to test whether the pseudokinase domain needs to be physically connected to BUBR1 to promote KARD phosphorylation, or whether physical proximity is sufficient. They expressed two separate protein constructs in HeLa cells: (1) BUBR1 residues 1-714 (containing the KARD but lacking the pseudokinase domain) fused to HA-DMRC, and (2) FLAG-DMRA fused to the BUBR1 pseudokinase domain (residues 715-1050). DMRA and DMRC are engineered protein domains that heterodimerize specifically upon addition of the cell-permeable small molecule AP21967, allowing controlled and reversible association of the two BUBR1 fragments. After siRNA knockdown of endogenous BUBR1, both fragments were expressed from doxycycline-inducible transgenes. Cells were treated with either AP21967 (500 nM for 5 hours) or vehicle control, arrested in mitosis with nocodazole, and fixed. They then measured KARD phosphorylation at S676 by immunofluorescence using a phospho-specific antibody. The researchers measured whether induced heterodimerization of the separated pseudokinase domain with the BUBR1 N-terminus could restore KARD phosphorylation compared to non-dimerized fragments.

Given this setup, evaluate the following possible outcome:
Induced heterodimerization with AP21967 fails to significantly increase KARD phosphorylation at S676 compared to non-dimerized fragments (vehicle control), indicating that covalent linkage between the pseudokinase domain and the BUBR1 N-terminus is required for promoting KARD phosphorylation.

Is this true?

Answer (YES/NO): NO